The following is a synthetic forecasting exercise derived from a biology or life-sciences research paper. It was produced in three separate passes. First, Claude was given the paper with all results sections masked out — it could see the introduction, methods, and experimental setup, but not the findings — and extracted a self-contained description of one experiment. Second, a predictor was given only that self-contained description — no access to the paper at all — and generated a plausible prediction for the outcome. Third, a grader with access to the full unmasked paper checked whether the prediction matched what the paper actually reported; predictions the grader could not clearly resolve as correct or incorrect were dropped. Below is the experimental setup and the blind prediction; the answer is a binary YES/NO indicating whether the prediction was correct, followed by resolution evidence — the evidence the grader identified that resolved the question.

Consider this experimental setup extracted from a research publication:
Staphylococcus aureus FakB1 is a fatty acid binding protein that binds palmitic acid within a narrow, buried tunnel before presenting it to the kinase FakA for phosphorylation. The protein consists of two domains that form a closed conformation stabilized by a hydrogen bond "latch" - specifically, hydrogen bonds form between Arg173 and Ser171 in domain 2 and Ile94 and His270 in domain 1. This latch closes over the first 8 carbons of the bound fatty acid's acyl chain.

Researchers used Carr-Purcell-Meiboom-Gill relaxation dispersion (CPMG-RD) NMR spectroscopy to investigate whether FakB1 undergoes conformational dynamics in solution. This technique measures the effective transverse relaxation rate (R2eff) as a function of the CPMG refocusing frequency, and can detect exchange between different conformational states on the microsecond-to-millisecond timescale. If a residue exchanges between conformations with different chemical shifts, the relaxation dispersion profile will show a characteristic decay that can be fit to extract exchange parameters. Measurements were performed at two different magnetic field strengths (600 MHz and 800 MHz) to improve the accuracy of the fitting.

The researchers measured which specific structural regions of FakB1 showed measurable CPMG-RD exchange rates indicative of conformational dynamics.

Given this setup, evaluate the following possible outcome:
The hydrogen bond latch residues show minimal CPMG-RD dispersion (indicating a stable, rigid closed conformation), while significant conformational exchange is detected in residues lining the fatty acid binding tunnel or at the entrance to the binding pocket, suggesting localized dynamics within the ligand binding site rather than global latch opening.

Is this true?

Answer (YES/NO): NO